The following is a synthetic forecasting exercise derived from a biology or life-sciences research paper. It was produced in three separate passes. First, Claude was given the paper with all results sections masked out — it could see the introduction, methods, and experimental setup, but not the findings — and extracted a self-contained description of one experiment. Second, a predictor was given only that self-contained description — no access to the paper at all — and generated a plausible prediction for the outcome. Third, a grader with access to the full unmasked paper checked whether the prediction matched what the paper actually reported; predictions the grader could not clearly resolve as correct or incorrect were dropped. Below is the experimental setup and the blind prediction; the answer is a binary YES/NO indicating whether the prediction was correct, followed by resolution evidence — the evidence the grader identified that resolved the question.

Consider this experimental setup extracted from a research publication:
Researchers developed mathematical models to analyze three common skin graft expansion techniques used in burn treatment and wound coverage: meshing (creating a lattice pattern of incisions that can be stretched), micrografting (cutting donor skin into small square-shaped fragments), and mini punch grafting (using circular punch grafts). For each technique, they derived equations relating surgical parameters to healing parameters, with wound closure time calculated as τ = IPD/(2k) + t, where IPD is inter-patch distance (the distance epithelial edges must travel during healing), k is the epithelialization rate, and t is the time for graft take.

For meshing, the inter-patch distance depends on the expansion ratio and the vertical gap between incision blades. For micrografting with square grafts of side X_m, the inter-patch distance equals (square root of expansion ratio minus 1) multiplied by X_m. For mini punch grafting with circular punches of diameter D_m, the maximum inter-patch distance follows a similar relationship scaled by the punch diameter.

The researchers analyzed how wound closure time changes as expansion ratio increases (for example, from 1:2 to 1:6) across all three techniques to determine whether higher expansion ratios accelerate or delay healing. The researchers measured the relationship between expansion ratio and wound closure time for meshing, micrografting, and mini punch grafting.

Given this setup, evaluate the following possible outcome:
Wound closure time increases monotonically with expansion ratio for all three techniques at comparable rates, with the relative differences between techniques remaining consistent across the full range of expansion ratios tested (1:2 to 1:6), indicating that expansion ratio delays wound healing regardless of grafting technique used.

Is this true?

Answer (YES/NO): NO